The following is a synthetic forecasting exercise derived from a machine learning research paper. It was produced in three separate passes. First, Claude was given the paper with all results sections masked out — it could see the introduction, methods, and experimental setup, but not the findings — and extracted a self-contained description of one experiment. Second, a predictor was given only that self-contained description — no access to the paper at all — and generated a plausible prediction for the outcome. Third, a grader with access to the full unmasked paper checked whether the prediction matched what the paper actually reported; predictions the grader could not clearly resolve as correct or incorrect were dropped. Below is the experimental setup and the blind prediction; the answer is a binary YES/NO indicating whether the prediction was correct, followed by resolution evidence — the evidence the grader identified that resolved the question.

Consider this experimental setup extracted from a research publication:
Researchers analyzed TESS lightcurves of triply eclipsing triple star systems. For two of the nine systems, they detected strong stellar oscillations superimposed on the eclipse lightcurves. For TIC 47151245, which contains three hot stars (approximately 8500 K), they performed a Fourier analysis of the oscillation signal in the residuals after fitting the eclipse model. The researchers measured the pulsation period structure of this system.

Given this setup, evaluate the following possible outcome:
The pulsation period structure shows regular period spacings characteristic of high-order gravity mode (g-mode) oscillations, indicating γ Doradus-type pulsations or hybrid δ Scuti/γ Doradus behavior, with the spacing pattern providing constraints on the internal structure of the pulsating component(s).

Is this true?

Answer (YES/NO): NO